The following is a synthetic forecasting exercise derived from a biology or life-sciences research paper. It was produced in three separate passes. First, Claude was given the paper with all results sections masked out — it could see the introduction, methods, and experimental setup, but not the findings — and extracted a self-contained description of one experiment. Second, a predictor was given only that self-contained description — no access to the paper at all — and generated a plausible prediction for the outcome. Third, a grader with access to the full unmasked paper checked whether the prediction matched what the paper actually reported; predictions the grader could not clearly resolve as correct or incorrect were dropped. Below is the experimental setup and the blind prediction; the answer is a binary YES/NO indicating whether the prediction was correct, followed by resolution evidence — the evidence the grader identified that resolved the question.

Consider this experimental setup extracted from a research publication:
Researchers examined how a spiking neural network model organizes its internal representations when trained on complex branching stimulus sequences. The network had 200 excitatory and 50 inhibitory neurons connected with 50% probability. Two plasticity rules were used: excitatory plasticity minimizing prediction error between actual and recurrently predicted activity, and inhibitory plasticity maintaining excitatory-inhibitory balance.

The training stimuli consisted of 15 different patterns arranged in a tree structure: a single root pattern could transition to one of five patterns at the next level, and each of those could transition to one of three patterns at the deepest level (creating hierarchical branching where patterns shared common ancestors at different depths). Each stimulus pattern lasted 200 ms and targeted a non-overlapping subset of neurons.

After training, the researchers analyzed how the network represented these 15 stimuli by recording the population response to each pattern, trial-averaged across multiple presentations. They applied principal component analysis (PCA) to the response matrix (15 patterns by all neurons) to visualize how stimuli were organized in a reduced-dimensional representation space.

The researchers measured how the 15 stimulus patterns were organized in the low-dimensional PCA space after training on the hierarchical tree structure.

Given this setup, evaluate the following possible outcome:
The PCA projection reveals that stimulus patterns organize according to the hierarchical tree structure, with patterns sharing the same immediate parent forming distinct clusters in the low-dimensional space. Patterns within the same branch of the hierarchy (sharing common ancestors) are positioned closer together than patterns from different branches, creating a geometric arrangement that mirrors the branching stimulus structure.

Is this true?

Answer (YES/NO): NO